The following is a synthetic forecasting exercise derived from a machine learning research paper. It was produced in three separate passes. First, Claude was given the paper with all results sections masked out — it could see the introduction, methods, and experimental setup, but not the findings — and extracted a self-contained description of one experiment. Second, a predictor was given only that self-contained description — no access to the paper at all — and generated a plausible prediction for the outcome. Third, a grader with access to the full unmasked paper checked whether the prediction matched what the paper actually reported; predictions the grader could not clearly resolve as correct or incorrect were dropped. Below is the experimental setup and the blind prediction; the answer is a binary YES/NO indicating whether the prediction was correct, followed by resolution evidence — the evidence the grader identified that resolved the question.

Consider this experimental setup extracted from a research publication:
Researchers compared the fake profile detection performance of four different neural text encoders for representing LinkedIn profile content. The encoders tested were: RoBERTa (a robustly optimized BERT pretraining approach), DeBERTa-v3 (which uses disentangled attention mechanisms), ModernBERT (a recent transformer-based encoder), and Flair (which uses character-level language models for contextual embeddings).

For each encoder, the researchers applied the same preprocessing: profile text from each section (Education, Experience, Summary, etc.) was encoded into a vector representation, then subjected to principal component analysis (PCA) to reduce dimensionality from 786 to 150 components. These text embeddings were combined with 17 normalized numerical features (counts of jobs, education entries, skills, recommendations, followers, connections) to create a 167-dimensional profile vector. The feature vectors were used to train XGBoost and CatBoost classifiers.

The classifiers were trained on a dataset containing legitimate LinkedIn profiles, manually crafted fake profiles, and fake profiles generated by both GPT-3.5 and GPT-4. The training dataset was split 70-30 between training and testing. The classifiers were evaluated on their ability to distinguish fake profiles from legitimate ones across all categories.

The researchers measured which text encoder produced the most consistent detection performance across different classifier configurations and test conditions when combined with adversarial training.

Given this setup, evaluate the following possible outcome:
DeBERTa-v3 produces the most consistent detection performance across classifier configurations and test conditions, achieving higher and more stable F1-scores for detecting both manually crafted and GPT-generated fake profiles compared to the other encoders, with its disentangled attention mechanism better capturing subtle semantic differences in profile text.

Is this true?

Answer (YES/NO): NO